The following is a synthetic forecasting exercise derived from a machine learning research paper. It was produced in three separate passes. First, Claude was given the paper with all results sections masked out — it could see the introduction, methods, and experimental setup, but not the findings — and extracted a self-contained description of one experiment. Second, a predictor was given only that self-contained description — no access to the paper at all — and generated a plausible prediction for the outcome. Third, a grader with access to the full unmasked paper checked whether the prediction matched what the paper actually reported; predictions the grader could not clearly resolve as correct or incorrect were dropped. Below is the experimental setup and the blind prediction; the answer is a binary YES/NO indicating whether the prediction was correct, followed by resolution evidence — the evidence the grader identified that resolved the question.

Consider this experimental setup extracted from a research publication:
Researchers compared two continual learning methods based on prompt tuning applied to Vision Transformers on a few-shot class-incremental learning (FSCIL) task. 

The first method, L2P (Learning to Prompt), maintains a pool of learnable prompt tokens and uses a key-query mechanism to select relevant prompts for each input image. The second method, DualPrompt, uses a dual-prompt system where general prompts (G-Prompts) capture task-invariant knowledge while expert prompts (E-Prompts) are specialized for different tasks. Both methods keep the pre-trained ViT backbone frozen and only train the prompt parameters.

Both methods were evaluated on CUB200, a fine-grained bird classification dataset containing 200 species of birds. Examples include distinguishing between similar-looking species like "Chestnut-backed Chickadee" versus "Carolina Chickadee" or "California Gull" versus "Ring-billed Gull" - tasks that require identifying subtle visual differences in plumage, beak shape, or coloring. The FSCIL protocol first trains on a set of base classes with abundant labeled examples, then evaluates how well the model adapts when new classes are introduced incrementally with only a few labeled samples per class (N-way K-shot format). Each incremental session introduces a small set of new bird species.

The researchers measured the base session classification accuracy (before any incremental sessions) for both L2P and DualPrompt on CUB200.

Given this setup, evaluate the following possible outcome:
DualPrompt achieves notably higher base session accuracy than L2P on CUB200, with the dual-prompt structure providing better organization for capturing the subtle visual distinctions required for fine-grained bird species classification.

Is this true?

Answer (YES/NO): YES